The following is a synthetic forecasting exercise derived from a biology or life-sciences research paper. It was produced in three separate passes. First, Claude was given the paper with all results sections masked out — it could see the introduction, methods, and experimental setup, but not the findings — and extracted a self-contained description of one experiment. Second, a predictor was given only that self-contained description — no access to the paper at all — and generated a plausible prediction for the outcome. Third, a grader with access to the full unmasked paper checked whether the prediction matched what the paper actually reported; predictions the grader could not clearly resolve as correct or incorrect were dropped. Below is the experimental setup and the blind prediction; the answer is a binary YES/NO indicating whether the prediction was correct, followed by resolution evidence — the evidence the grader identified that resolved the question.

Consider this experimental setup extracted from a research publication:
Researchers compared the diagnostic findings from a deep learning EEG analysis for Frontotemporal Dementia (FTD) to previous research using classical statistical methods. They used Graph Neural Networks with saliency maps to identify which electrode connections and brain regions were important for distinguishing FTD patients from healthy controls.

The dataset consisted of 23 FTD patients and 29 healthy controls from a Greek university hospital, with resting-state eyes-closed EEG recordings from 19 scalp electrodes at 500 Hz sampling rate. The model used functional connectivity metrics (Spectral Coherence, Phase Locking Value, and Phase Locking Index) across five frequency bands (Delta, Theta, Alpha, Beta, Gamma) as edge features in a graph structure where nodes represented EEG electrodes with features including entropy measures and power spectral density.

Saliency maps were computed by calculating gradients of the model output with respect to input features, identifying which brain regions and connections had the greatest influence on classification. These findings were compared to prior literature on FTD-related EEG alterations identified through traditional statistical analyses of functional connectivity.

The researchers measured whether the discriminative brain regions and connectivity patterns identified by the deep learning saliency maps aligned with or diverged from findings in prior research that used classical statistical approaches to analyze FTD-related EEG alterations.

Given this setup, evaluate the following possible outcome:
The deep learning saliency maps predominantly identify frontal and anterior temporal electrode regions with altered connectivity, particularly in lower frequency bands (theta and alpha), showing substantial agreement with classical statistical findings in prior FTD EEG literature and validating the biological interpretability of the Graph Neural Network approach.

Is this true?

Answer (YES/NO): NO